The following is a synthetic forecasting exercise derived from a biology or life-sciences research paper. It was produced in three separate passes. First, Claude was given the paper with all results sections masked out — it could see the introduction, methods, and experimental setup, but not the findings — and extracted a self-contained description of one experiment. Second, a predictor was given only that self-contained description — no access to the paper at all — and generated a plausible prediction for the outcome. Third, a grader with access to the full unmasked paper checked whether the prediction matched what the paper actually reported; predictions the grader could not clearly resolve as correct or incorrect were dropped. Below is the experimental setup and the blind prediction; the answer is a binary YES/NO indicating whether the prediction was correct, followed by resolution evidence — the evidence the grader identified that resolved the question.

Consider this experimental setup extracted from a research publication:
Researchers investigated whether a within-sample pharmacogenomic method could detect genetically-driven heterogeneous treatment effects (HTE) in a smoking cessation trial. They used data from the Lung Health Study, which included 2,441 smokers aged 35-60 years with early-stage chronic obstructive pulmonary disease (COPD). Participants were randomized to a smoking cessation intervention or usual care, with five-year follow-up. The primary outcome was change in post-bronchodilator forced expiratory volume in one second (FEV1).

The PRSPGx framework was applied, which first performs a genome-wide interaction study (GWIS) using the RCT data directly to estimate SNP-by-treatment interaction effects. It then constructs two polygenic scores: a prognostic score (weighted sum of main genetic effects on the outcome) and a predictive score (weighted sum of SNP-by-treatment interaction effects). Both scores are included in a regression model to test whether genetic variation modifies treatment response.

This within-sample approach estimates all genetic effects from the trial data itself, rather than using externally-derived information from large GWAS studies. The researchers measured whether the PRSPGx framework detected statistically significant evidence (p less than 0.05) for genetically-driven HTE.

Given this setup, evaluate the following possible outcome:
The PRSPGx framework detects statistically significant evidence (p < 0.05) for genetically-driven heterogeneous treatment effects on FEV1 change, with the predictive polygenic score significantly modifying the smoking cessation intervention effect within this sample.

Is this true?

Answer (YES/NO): NO